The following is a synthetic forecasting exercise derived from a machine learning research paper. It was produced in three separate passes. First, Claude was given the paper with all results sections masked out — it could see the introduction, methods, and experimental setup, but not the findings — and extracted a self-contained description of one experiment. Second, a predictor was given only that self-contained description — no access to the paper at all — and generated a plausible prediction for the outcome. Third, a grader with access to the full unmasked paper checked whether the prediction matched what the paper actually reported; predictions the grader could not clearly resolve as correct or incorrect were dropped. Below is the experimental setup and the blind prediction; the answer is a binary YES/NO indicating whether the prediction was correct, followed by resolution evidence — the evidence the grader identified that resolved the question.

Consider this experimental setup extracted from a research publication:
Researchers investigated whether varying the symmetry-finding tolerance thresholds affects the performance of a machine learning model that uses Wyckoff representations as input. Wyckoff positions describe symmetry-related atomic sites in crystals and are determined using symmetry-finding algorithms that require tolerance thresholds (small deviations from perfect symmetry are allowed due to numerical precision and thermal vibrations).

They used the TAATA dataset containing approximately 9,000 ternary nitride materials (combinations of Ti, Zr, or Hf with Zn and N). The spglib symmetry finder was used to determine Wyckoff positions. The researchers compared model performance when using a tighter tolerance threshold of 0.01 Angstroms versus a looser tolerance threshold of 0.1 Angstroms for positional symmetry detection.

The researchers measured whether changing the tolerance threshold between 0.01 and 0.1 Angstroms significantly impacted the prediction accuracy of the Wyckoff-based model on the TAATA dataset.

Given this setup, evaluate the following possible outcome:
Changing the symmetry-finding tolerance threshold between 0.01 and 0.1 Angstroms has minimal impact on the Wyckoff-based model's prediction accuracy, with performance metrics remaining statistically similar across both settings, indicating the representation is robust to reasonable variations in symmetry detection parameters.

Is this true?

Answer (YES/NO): YES